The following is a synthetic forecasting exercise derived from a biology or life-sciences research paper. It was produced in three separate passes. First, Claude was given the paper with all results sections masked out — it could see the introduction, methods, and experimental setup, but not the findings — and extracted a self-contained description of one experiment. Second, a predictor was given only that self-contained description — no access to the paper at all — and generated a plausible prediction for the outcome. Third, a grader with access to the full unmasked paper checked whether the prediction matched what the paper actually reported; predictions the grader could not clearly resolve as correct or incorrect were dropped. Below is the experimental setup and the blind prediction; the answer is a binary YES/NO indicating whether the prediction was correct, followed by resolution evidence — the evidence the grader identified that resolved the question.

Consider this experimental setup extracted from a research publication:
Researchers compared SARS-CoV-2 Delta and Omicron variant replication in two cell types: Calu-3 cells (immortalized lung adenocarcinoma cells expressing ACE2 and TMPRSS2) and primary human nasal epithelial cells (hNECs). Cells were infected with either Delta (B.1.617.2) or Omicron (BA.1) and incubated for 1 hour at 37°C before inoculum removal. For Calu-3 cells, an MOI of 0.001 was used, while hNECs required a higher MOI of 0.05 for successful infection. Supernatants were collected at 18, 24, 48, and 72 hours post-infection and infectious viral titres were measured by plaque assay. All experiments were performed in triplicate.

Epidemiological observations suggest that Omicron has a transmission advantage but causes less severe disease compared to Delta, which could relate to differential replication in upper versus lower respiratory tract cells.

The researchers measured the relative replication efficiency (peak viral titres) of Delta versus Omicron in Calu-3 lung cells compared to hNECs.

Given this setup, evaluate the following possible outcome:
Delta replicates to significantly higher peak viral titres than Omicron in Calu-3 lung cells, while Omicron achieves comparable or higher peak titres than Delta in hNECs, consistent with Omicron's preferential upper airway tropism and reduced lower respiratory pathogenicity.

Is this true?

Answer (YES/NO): NO